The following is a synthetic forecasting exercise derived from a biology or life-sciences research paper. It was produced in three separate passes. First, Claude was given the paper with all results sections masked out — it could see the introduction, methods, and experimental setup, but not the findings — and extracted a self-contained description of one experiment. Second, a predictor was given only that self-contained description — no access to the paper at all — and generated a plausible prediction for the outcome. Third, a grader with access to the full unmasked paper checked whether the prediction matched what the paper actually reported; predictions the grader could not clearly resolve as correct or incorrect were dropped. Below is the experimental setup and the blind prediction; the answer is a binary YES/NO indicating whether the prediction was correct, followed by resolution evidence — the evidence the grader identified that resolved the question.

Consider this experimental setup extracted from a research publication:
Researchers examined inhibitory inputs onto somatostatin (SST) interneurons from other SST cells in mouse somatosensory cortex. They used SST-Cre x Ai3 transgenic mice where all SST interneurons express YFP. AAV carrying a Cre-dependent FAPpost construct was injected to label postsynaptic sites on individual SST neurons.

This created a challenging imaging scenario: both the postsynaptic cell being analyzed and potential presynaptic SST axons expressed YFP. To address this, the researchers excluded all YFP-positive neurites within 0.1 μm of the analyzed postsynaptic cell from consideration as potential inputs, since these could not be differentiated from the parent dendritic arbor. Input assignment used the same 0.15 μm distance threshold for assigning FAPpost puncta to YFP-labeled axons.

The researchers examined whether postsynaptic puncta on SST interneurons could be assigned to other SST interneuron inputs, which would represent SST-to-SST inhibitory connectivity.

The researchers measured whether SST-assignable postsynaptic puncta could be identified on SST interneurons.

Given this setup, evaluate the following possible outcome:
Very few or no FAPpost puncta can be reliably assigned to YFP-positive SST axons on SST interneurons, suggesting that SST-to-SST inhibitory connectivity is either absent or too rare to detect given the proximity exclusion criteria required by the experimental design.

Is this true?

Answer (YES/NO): YES